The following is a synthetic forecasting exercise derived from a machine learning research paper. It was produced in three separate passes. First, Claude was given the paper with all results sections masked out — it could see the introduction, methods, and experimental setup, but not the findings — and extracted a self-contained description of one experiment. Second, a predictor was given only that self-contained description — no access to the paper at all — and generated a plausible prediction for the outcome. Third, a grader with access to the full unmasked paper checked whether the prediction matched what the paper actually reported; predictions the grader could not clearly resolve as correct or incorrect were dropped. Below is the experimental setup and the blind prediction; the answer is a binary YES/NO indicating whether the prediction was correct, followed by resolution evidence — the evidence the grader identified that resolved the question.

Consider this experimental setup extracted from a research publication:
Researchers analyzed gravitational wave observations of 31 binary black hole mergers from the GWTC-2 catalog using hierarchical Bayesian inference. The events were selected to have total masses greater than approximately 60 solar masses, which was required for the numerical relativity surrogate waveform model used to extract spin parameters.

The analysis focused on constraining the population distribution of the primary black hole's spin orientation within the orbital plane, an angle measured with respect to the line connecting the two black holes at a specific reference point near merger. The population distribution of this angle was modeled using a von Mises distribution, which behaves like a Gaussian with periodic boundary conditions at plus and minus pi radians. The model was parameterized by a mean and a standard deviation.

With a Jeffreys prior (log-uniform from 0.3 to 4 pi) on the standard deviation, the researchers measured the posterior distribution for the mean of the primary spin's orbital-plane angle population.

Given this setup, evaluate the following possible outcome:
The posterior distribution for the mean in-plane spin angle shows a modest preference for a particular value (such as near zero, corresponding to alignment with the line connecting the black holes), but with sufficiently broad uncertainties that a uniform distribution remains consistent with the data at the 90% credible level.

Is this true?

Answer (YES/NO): NO